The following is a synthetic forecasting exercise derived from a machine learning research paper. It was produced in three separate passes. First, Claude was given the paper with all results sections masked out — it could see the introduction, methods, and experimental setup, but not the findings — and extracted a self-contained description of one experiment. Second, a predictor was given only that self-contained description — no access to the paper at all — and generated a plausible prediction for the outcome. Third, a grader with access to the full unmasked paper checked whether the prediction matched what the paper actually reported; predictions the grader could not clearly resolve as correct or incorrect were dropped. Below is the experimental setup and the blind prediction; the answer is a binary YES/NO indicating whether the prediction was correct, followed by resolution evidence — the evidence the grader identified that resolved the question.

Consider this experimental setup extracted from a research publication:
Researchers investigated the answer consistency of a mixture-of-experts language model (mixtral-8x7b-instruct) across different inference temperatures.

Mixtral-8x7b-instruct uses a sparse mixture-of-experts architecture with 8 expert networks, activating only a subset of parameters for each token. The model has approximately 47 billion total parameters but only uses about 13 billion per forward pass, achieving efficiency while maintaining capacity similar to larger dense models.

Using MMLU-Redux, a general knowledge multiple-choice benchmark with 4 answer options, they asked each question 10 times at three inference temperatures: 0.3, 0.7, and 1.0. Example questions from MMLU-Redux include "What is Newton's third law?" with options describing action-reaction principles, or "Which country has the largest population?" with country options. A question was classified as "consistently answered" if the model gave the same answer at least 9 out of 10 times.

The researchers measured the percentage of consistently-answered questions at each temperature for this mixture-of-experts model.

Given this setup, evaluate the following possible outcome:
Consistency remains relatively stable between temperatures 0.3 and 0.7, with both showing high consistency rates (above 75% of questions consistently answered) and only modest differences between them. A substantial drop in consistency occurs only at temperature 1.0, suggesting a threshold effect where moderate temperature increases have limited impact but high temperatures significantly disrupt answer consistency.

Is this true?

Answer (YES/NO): NO